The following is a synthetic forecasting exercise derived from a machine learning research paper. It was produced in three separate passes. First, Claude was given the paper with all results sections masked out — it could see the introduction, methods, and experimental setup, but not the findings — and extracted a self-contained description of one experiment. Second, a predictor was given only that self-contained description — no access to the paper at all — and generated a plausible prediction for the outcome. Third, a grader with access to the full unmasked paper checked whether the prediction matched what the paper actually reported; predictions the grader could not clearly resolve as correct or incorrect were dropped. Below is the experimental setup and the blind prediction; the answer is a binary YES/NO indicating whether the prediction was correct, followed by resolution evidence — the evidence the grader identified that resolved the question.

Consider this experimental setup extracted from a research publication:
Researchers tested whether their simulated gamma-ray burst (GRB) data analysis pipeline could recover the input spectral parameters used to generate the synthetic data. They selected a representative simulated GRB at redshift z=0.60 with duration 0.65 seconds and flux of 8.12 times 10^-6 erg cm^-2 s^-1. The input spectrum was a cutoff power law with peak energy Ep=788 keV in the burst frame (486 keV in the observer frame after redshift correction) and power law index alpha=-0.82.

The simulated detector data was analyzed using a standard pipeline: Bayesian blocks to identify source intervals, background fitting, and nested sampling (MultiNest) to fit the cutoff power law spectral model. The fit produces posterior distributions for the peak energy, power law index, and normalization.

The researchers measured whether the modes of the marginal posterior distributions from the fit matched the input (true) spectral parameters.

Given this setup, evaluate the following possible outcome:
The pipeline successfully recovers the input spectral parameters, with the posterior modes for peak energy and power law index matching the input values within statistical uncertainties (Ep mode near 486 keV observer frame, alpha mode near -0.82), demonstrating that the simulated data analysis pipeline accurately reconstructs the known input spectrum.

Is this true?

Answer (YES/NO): YES